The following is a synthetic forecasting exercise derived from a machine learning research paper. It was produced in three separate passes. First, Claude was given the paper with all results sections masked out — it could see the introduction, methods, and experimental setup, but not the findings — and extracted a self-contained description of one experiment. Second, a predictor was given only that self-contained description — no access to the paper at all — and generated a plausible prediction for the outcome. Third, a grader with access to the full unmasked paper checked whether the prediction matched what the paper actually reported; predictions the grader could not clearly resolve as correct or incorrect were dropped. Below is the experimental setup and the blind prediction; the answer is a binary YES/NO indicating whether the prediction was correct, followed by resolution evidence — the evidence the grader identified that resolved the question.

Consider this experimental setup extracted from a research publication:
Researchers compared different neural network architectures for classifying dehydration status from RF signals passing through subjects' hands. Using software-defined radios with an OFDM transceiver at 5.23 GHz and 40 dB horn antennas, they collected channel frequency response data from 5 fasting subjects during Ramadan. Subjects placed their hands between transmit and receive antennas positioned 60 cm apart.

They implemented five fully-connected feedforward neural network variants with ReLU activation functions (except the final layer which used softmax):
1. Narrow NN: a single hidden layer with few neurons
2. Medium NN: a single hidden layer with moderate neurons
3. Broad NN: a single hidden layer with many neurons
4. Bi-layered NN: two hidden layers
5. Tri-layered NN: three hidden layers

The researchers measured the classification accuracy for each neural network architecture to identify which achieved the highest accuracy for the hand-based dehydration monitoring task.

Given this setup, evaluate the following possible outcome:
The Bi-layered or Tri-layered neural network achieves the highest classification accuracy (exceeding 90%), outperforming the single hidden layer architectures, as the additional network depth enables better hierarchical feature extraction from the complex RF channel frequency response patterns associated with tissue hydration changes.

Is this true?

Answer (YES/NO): NO